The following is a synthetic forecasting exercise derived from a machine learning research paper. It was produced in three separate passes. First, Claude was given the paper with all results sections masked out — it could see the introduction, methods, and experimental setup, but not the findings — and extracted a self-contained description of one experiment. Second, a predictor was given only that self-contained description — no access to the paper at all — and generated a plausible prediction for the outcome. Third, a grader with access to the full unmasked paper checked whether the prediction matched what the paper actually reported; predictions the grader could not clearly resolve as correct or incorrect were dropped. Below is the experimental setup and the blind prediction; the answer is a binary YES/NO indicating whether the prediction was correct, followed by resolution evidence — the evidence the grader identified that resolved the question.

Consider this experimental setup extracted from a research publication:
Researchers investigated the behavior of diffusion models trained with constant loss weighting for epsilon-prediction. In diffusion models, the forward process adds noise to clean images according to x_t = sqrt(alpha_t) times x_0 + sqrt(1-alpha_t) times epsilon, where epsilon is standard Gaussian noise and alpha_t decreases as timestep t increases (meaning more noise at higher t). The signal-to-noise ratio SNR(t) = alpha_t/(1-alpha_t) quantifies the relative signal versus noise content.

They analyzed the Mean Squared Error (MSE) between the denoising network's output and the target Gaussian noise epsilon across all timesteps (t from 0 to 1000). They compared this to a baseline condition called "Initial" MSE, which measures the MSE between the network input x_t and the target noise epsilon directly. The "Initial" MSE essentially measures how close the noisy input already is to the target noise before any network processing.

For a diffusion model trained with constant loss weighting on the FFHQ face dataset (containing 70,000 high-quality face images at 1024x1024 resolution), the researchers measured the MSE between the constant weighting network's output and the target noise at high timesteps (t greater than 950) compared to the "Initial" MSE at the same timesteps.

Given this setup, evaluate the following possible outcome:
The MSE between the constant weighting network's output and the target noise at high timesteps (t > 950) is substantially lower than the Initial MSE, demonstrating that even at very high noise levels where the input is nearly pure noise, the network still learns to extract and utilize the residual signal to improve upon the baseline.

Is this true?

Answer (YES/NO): NO